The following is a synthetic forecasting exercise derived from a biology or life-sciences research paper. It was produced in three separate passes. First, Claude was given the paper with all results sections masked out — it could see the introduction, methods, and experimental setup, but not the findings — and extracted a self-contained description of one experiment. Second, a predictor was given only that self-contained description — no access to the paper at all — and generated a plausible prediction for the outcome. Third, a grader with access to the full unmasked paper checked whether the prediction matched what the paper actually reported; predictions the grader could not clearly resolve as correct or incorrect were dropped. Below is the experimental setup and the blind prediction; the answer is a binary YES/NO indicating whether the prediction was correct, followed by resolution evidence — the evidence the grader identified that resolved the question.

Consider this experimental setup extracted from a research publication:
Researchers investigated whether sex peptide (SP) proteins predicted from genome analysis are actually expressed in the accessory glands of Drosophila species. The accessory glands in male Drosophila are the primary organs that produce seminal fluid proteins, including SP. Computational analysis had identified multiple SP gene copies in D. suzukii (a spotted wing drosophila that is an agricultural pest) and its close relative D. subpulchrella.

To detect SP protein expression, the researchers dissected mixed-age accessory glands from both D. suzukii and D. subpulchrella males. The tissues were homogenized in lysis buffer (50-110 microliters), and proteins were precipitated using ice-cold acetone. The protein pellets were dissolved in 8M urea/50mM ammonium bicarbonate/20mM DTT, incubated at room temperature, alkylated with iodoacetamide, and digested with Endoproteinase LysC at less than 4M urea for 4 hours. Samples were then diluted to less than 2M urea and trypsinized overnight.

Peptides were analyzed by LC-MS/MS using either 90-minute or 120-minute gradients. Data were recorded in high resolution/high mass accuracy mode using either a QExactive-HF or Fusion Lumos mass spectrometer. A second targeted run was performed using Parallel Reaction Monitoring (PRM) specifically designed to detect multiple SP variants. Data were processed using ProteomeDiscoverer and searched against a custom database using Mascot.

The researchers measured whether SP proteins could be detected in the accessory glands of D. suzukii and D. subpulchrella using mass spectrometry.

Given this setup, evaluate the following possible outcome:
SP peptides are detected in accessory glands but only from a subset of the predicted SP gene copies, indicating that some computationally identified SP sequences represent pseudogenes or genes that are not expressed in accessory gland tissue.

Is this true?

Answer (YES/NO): NO